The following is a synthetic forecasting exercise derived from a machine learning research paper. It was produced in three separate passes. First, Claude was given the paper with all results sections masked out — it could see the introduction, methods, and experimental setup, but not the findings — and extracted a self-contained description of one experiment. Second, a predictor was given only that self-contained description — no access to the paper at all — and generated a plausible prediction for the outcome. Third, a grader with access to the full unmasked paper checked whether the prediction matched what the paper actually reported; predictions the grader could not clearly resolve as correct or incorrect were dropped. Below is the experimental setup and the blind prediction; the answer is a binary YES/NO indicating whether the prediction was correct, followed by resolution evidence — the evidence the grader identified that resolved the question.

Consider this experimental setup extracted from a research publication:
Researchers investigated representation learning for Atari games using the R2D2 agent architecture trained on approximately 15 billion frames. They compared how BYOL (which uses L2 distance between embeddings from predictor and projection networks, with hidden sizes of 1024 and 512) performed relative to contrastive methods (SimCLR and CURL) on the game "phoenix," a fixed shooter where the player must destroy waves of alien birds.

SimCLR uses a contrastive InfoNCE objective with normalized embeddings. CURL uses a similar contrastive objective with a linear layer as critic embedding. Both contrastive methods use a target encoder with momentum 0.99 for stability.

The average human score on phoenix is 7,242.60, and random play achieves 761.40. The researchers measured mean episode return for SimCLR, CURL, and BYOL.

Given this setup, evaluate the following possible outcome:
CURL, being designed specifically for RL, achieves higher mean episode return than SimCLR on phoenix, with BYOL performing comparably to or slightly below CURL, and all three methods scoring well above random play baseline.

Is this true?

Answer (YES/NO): NO